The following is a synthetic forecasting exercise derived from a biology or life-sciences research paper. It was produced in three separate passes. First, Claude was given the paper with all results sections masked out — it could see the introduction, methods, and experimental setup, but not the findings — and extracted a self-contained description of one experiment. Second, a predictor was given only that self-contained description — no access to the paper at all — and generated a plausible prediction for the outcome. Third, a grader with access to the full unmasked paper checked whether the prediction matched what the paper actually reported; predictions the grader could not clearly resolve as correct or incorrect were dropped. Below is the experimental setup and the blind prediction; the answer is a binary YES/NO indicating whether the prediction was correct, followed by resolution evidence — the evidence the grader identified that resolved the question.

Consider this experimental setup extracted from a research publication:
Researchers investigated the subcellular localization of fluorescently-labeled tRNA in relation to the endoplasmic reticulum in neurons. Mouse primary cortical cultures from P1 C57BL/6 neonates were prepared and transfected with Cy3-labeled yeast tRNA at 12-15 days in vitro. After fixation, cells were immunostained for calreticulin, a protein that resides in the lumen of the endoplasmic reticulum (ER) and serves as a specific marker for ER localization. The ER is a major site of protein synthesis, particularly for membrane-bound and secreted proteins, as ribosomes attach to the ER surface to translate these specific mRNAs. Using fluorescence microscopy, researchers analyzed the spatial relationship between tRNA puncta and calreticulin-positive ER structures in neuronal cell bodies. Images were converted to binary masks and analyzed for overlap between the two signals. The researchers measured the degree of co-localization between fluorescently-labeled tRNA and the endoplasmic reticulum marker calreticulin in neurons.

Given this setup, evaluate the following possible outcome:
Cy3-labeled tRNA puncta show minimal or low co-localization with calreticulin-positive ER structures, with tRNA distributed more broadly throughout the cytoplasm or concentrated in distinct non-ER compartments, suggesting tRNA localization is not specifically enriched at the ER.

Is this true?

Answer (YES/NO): YES